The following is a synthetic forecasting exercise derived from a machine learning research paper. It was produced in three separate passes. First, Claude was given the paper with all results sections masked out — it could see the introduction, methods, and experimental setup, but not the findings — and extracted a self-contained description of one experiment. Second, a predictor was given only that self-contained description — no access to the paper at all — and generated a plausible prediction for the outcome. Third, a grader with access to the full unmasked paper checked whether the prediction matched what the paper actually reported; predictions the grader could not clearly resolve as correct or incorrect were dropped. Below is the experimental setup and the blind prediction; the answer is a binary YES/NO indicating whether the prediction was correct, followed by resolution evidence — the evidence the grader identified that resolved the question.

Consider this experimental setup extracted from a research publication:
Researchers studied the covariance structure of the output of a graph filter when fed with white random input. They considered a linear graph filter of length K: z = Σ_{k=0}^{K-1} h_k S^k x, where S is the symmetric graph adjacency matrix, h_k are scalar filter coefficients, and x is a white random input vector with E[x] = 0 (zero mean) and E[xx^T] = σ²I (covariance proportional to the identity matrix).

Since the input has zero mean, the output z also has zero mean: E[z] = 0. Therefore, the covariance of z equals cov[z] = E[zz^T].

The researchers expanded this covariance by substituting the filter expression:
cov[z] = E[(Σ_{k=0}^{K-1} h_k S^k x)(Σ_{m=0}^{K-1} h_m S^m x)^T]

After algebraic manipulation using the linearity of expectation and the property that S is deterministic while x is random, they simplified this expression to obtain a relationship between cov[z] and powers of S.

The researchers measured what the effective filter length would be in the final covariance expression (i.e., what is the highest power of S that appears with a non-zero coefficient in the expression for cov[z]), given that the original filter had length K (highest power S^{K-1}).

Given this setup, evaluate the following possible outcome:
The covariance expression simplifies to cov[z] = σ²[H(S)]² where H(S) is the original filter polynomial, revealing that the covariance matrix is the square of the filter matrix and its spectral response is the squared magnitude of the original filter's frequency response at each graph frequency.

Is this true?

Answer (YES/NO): YES